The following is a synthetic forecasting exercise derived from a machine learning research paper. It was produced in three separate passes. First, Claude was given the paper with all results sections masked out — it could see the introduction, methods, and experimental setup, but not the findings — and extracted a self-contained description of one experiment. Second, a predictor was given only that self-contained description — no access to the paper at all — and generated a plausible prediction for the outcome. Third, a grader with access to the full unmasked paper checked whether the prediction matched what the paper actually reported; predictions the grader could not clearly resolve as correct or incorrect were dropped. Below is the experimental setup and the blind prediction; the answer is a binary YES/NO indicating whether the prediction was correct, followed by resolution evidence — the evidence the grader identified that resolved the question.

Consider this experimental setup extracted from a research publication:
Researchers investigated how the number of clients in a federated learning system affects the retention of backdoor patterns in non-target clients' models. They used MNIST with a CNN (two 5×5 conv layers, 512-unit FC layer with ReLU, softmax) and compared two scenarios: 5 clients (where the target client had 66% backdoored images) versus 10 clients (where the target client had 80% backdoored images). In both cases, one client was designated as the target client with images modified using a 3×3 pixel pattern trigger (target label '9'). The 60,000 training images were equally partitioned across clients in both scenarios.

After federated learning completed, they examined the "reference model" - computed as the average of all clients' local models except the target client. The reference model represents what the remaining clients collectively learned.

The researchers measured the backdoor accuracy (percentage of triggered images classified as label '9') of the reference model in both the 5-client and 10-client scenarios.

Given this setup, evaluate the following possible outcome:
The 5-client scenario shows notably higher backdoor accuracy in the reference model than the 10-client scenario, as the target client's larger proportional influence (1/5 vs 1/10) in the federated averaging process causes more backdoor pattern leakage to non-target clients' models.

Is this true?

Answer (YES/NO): NO